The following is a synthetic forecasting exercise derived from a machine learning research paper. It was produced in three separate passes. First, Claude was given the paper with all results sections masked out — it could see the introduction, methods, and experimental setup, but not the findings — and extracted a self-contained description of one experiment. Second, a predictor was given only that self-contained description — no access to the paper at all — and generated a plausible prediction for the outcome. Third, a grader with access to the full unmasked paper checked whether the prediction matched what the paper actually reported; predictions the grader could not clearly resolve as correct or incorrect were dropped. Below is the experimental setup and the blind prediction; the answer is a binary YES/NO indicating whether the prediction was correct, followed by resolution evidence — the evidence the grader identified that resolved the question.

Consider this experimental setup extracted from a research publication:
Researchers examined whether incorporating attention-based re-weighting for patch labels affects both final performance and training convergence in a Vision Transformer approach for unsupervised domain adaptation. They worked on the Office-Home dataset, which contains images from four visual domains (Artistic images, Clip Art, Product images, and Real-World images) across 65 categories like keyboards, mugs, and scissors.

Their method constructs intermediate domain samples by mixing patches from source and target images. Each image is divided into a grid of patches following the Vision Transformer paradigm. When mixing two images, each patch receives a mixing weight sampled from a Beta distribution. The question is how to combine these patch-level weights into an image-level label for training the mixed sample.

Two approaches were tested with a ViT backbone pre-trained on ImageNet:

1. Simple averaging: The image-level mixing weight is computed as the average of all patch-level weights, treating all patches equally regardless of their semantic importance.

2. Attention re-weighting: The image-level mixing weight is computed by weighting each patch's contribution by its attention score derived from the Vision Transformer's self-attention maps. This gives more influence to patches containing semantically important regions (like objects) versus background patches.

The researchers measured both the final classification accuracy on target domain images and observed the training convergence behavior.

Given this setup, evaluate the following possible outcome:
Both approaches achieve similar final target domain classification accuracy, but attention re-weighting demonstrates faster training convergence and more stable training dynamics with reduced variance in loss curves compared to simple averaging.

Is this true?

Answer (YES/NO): NO